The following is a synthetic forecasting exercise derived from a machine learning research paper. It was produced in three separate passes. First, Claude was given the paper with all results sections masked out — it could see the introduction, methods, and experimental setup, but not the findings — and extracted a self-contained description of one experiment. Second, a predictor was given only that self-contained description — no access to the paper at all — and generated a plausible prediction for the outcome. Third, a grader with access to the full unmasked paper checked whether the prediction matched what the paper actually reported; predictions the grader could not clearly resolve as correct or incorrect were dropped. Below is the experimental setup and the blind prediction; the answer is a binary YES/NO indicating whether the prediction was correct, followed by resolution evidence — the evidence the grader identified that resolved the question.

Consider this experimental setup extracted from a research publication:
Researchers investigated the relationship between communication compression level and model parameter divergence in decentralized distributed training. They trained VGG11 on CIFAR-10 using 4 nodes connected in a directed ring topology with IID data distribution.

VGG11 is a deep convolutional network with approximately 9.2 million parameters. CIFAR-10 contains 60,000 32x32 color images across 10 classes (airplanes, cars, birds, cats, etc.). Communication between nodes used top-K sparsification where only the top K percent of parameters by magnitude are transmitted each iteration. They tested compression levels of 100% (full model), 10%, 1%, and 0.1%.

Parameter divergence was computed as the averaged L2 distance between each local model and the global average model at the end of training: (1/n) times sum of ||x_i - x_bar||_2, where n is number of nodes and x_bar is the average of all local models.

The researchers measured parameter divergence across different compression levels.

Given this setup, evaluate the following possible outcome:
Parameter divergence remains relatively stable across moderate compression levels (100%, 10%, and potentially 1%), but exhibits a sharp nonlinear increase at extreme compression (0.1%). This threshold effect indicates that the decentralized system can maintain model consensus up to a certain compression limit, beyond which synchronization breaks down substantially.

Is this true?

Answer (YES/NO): NO